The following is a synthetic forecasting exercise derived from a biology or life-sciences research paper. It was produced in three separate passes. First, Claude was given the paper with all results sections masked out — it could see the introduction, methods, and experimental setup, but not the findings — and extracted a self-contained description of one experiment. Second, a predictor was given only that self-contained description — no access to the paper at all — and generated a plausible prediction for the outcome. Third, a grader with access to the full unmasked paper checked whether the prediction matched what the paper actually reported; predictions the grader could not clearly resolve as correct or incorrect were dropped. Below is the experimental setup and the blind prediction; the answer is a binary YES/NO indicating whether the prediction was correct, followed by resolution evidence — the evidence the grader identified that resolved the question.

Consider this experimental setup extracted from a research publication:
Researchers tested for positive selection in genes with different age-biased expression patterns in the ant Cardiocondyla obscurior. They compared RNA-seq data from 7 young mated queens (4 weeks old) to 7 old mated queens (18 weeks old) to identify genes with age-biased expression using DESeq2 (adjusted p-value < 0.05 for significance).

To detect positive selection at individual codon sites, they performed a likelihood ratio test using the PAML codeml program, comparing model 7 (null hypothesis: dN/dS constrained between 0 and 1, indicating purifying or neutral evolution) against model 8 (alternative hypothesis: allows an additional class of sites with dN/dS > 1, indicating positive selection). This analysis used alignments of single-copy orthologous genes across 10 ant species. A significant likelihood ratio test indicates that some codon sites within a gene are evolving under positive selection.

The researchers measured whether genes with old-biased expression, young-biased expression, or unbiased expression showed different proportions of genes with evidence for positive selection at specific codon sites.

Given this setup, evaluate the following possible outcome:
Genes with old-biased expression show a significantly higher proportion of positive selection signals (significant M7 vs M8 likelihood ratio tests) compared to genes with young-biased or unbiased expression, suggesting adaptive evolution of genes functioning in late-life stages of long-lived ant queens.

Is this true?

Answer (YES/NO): NO